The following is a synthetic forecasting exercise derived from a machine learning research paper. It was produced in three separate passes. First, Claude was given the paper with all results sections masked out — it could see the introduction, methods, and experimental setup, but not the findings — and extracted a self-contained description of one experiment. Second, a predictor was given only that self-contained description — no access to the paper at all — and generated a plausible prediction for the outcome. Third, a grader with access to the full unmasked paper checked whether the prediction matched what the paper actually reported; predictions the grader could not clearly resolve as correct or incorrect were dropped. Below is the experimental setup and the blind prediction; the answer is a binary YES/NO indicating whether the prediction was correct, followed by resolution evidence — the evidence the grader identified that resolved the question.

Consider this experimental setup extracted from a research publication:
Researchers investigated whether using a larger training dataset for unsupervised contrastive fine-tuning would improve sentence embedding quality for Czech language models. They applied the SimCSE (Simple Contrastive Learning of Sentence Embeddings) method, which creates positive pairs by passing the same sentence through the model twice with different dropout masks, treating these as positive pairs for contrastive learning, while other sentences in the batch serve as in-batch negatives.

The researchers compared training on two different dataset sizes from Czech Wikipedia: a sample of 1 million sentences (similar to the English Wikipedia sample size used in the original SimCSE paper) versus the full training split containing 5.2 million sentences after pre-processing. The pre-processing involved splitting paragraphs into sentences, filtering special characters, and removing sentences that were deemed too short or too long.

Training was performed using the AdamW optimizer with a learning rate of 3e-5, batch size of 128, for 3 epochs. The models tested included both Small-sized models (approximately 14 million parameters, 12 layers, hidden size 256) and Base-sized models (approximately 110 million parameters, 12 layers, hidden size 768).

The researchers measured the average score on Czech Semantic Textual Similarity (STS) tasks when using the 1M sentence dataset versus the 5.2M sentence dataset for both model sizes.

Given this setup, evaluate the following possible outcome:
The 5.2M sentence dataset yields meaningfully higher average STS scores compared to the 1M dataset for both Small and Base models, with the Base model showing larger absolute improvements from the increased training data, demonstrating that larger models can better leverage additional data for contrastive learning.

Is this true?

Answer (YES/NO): YES